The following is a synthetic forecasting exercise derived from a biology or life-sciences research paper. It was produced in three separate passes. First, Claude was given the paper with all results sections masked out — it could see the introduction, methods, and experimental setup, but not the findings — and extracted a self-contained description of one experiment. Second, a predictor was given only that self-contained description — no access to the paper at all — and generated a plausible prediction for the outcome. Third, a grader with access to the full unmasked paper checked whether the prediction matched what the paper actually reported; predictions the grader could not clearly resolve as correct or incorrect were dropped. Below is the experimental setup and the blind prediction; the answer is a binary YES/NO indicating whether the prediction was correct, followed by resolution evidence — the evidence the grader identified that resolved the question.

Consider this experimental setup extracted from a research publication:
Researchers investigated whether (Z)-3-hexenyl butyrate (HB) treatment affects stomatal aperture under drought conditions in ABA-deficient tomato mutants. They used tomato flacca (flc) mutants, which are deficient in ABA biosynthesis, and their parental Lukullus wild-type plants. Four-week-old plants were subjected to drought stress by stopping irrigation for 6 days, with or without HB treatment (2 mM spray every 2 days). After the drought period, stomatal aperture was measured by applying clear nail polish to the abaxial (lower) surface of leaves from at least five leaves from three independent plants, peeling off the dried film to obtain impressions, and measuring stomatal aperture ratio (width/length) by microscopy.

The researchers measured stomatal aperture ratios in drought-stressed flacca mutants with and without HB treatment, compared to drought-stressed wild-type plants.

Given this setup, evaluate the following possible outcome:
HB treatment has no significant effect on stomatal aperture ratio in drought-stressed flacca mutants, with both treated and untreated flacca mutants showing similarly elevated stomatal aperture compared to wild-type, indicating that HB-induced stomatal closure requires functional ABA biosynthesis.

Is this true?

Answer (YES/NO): NO